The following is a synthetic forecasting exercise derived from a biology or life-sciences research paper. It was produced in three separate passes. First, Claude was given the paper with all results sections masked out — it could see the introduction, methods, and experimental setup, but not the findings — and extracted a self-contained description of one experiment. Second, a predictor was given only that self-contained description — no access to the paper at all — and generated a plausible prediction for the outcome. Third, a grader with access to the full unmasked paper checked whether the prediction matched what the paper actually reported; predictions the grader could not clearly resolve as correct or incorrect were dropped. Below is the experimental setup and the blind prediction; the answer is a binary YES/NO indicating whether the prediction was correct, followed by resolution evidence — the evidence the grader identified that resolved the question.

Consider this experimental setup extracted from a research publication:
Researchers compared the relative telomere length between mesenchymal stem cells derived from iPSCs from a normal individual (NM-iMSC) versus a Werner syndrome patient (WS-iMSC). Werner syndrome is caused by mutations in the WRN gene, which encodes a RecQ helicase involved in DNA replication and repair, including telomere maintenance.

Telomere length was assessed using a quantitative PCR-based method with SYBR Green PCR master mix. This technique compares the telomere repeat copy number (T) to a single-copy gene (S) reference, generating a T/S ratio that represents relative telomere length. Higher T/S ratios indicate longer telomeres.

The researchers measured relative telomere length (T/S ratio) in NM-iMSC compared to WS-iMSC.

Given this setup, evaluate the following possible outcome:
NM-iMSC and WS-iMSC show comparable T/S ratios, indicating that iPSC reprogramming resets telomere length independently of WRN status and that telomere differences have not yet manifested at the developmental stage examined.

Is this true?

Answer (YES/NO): NO